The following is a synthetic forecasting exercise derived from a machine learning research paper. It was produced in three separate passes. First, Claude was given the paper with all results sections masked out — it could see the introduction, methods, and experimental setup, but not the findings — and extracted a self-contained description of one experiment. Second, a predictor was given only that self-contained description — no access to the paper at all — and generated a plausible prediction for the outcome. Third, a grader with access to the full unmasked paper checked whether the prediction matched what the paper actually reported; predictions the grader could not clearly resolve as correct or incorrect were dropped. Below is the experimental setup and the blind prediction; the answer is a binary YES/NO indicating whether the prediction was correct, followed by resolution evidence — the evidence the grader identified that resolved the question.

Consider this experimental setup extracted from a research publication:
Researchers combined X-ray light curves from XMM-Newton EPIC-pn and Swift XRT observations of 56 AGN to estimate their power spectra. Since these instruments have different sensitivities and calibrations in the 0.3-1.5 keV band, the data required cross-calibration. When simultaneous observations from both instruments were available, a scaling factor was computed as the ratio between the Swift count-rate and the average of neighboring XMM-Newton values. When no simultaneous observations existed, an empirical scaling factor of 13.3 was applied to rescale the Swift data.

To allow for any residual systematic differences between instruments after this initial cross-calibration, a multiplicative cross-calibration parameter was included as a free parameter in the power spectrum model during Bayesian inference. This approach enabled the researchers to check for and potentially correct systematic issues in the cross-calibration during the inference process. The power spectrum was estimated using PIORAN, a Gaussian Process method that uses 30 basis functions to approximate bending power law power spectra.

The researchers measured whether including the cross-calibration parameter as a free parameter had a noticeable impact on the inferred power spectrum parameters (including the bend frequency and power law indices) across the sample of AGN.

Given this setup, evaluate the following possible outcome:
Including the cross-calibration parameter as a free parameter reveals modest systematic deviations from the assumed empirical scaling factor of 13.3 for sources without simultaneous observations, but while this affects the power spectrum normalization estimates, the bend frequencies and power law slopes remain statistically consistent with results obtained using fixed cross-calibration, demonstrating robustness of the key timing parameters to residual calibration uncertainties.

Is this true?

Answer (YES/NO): NO